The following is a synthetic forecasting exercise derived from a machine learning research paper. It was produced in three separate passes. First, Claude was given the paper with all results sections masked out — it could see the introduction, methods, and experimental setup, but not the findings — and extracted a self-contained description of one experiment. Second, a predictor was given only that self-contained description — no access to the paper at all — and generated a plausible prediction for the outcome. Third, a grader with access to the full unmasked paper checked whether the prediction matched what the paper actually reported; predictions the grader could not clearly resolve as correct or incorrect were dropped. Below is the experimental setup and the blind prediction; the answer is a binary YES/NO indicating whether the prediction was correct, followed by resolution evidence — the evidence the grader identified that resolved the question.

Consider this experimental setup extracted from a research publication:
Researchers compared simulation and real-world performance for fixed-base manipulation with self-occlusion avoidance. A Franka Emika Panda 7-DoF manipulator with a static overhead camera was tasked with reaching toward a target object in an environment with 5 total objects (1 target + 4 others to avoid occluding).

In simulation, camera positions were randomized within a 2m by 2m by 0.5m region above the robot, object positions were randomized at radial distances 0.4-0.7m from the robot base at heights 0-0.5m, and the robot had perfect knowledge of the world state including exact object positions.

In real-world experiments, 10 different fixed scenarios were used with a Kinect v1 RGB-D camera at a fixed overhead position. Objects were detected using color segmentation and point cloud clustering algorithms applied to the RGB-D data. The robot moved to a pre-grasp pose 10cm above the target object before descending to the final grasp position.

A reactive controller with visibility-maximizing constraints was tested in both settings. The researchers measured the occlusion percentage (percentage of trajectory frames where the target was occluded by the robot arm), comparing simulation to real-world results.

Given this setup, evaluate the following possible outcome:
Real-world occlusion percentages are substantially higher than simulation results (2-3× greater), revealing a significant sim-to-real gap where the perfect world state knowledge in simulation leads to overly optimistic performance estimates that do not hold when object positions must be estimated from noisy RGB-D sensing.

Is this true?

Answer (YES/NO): NO